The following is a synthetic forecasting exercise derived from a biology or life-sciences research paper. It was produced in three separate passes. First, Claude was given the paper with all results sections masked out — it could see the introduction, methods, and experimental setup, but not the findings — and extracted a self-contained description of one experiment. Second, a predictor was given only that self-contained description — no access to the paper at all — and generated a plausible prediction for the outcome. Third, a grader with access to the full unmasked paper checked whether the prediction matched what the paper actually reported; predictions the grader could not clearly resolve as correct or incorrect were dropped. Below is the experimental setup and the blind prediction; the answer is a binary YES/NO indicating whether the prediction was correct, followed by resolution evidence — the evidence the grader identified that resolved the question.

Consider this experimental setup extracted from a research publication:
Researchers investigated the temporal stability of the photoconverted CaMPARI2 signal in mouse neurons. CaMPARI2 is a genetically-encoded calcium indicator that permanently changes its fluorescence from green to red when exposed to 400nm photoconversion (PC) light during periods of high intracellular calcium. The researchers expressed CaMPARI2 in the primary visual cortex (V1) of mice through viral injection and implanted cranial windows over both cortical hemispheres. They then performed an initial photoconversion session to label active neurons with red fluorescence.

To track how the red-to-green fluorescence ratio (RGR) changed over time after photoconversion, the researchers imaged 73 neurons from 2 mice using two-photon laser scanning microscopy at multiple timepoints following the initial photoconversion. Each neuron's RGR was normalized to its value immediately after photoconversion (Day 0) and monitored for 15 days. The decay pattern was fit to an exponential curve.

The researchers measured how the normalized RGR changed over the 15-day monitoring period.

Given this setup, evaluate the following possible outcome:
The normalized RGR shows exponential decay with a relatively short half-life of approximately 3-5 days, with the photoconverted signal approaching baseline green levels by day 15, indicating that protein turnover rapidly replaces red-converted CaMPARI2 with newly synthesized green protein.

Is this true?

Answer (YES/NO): NO